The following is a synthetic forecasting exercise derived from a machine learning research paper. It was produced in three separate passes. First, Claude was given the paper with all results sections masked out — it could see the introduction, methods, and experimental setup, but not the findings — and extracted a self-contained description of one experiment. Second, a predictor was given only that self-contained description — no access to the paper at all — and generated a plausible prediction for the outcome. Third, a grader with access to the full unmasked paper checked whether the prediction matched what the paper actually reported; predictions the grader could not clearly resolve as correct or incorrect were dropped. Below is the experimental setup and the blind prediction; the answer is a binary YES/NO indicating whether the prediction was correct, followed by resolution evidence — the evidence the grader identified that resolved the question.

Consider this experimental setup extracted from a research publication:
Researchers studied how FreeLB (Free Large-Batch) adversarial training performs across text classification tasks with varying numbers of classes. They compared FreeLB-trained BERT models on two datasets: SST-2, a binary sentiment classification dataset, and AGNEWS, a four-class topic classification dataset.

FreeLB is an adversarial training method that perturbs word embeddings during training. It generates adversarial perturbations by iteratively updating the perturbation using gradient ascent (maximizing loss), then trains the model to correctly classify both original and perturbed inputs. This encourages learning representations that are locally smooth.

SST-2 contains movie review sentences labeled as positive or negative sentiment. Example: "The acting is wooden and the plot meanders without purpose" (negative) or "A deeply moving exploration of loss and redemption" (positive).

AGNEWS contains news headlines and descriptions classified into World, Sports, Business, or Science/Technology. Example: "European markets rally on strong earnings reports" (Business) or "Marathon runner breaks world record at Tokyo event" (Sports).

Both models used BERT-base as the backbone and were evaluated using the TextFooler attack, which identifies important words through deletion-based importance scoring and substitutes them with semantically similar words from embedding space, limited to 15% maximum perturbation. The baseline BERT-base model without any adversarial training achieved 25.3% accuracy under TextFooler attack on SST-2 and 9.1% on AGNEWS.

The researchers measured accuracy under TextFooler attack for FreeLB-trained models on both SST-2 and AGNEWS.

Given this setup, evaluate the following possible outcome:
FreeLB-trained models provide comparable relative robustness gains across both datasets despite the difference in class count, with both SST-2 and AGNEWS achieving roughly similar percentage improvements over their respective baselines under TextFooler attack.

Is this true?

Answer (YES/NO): NO